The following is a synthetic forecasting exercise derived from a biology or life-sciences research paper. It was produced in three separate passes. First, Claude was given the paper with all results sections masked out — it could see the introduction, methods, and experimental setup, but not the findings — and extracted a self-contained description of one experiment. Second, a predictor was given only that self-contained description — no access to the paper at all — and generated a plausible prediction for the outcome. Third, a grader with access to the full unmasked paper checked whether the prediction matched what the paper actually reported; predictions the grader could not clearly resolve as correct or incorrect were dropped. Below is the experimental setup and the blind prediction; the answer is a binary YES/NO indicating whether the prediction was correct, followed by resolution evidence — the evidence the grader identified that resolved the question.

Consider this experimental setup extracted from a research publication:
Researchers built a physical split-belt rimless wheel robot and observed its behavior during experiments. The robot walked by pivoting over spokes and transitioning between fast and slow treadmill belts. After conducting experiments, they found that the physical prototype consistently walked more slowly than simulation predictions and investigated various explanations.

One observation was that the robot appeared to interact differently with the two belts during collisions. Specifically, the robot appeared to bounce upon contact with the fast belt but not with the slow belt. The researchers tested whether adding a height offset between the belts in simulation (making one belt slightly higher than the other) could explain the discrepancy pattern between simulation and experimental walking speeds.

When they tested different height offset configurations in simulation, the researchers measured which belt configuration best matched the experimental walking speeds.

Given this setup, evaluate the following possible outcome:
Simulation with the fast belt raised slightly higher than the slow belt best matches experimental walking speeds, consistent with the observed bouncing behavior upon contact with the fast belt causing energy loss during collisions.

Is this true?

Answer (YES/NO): YES